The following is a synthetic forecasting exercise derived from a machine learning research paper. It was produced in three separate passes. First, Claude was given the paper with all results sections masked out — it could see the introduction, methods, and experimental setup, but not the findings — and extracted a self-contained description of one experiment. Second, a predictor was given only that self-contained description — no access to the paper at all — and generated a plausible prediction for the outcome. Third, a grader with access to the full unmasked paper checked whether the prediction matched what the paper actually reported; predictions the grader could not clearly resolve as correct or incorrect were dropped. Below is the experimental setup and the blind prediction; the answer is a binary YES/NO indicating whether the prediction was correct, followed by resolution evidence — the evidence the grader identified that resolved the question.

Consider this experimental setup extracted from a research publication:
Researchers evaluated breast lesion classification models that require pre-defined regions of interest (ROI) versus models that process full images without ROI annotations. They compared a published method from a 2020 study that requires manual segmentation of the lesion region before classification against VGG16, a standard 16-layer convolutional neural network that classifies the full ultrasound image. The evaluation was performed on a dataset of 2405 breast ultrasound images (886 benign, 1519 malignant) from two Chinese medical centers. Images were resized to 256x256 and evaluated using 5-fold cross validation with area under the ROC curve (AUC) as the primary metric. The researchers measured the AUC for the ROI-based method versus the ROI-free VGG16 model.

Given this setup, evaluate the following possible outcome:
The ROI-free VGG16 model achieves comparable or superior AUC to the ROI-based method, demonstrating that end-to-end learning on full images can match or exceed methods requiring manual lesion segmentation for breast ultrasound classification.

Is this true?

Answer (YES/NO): YES